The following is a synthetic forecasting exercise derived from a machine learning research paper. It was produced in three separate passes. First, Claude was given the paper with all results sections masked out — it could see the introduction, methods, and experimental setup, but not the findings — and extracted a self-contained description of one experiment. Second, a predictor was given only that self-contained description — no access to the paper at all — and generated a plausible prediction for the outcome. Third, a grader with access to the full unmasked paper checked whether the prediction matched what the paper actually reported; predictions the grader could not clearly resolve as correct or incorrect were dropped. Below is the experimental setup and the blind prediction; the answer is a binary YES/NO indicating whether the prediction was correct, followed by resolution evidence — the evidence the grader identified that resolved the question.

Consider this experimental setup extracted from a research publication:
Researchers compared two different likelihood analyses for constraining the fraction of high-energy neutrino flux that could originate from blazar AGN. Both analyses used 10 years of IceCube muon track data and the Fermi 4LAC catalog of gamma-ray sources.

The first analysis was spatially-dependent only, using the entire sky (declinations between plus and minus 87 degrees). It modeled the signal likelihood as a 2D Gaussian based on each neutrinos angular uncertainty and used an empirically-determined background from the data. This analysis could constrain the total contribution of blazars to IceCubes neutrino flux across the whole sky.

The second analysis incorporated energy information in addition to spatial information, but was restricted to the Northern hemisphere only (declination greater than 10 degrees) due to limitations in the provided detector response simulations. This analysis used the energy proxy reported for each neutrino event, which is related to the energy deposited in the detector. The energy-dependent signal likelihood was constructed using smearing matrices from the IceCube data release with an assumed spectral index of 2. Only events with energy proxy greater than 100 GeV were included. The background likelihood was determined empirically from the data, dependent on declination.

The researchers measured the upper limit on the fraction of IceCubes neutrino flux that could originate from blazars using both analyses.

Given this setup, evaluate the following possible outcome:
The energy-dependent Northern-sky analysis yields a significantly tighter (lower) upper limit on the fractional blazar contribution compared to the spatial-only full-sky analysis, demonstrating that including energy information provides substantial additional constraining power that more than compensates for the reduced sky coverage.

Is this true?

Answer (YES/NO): YES